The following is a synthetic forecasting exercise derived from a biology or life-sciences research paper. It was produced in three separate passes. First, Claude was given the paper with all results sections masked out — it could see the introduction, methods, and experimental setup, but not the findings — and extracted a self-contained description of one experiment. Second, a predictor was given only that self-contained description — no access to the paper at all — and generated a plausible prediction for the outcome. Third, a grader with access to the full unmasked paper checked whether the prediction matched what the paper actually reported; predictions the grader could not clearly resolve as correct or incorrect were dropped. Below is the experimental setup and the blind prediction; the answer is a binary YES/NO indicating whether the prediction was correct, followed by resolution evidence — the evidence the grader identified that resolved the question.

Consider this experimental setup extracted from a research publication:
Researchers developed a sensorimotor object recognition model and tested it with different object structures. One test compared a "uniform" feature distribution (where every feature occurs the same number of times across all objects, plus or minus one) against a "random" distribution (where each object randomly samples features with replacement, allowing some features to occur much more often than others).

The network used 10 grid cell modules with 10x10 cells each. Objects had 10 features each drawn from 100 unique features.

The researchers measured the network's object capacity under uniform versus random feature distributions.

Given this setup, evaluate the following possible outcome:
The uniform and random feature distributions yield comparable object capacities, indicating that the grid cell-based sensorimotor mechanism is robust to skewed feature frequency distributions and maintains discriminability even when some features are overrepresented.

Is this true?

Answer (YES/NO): NO